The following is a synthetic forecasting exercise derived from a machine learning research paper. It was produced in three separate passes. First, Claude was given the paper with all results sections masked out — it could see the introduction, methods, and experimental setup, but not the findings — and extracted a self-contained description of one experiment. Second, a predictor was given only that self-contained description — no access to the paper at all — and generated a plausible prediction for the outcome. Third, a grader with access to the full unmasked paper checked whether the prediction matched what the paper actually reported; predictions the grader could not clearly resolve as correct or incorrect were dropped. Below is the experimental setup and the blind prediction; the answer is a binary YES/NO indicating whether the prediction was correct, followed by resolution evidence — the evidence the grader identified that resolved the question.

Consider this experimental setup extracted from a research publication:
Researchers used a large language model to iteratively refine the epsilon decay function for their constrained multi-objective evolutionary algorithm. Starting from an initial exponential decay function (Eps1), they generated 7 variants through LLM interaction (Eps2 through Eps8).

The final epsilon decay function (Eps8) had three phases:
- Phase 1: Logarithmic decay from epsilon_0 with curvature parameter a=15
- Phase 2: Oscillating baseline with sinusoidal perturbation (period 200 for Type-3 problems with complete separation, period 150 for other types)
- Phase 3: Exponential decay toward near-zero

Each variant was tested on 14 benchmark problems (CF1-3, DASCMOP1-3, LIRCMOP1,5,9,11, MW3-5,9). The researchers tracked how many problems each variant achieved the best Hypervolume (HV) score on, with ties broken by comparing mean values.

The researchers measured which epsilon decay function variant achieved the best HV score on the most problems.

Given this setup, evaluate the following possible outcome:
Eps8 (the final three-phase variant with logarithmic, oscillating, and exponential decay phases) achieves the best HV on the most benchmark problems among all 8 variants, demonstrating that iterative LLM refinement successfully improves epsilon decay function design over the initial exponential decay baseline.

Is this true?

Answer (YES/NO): NO